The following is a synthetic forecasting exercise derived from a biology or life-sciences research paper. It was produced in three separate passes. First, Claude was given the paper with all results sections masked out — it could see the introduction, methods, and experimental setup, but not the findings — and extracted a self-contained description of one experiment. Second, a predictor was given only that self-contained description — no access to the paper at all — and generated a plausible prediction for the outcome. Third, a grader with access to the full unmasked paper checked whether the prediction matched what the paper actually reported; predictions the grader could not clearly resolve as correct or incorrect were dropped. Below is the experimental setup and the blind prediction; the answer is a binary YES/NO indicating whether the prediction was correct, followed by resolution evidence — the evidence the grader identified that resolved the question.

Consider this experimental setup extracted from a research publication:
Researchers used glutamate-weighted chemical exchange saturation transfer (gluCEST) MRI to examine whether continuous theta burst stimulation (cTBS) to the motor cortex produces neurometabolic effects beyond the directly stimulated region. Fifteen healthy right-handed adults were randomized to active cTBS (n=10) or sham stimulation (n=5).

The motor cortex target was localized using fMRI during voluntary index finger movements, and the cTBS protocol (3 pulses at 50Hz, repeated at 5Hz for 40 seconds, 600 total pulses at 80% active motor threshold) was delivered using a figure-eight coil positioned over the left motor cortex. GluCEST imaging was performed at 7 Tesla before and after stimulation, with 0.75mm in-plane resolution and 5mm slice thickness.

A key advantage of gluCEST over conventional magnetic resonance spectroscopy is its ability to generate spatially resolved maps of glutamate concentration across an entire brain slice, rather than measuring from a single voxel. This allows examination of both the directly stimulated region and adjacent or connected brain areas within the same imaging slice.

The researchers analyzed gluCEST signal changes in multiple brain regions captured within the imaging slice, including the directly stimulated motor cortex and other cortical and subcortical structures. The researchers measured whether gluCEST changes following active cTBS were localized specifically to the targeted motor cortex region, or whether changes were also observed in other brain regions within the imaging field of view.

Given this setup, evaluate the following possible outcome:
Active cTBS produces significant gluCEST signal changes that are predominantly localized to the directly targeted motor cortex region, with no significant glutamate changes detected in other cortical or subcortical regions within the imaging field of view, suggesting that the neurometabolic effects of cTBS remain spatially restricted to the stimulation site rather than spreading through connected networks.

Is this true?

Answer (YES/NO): NO